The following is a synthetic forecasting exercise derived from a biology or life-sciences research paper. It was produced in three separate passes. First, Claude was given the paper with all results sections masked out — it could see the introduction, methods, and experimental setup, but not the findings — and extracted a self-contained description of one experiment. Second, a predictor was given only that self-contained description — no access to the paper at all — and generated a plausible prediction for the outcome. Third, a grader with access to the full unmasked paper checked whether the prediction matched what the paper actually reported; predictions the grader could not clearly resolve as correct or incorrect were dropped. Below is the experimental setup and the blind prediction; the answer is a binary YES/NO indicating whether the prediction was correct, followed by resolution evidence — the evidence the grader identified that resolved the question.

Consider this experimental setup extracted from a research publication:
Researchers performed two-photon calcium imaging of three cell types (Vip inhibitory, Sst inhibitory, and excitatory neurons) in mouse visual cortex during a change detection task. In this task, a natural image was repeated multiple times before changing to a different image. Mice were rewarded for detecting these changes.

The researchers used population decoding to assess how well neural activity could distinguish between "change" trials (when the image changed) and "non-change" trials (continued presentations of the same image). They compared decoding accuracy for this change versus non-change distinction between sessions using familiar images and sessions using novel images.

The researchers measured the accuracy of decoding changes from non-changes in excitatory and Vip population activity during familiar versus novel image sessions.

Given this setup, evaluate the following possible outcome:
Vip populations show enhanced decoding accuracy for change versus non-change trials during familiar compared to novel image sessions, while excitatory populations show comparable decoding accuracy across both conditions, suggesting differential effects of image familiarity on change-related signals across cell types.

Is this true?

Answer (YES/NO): NO